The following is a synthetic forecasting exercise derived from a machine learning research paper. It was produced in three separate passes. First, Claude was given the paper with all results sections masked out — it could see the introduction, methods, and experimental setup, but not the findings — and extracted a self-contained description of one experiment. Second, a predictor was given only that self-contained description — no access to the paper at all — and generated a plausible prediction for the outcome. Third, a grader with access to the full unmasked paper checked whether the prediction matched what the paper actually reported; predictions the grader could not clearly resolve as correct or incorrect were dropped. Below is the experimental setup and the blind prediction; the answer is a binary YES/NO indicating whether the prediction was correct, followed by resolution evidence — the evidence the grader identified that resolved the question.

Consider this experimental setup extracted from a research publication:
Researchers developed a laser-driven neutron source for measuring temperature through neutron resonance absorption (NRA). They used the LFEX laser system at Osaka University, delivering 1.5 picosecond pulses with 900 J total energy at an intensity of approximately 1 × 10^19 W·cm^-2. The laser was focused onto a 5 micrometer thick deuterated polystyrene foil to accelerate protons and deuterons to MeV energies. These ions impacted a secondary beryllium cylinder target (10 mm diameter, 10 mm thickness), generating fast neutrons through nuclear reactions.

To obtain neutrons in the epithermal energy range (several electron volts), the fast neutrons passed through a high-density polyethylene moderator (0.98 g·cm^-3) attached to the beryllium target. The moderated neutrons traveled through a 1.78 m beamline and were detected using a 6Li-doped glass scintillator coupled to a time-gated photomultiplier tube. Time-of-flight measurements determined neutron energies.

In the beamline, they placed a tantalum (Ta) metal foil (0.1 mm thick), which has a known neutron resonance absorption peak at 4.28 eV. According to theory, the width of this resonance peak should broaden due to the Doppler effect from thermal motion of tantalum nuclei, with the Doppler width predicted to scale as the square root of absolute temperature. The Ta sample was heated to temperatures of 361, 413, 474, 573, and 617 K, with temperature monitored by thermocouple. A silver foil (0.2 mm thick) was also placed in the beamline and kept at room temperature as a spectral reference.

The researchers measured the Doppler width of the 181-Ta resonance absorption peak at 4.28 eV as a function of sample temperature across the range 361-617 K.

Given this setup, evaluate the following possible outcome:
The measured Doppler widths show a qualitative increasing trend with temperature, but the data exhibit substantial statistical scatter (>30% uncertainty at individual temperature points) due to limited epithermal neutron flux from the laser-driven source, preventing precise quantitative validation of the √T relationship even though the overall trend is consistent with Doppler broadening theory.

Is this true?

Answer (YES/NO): NO